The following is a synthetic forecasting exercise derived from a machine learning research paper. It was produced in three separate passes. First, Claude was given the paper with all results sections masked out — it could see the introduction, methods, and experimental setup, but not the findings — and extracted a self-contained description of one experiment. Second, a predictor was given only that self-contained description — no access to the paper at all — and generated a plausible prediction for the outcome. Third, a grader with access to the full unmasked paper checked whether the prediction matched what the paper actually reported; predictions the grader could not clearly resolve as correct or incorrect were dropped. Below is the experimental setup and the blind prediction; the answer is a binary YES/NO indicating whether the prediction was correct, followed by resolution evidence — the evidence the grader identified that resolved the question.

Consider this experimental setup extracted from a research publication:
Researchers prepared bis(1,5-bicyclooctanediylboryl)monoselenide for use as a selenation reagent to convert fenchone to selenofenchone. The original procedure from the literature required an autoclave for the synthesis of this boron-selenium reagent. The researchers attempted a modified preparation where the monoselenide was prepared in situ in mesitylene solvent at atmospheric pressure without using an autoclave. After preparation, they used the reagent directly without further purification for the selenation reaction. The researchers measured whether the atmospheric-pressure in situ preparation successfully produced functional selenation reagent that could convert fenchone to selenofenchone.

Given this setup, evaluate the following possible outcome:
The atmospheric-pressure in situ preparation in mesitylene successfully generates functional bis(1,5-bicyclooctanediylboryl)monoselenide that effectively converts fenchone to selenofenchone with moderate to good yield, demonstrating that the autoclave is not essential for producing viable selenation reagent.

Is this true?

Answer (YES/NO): YES